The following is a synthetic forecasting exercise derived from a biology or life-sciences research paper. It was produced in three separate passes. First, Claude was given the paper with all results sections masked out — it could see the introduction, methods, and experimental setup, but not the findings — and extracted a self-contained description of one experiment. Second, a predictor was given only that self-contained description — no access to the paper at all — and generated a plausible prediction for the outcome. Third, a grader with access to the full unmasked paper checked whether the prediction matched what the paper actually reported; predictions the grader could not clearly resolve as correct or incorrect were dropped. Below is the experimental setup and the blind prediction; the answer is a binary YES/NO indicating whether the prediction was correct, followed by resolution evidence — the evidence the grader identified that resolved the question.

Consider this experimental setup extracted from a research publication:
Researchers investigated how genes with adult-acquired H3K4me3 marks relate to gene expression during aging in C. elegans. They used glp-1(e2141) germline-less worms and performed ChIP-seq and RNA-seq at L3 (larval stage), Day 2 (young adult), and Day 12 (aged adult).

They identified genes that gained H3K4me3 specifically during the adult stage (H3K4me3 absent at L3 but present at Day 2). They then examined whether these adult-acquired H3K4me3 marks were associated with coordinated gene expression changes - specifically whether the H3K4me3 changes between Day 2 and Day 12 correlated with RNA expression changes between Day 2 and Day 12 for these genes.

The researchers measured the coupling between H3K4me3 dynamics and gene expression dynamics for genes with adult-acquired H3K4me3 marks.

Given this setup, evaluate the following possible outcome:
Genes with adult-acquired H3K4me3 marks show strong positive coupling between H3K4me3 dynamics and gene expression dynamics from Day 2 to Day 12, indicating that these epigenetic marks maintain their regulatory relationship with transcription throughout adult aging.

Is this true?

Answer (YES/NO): YES